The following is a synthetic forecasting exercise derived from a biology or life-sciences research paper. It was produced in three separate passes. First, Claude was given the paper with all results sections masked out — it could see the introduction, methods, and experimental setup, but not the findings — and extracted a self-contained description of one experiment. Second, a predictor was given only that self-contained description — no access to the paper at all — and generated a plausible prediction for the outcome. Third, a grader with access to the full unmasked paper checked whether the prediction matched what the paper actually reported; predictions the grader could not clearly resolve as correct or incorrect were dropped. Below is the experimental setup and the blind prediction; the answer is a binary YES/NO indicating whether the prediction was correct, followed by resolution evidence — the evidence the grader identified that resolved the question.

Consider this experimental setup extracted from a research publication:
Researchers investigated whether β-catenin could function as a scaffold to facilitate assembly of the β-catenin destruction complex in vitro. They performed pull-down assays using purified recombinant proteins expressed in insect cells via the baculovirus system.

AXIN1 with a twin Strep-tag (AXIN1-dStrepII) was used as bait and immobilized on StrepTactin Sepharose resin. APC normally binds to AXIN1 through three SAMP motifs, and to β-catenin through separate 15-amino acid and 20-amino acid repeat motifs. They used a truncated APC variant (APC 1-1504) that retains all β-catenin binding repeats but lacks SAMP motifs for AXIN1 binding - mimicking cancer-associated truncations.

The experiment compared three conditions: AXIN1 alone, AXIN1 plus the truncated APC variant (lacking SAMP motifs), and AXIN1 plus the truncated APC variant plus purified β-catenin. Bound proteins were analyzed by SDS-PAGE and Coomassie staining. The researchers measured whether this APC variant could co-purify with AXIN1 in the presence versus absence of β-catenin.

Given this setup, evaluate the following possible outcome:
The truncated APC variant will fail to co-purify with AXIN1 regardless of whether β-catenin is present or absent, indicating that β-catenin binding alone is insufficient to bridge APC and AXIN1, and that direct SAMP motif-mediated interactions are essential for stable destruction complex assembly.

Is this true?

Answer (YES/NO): NO